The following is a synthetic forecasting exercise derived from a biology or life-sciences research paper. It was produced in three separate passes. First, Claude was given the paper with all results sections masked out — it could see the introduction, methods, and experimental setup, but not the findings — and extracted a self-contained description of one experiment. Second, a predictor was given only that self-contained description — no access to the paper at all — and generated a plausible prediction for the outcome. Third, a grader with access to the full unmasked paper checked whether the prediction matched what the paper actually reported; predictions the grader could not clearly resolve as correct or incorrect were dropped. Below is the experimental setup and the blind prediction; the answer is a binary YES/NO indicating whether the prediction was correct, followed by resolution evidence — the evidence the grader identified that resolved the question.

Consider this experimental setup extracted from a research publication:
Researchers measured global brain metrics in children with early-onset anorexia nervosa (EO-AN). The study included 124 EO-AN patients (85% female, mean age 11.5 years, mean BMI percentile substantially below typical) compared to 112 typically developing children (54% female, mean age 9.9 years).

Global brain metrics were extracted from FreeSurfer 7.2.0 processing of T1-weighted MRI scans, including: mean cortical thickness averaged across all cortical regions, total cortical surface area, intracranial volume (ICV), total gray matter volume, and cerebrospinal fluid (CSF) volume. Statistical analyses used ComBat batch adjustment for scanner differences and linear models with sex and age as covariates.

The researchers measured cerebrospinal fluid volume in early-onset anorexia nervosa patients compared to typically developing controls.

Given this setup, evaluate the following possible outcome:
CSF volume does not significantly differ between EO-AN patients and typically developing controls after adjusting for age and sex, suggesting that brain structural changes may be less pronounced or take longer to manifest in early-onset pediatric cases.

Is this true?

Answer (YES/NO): NO